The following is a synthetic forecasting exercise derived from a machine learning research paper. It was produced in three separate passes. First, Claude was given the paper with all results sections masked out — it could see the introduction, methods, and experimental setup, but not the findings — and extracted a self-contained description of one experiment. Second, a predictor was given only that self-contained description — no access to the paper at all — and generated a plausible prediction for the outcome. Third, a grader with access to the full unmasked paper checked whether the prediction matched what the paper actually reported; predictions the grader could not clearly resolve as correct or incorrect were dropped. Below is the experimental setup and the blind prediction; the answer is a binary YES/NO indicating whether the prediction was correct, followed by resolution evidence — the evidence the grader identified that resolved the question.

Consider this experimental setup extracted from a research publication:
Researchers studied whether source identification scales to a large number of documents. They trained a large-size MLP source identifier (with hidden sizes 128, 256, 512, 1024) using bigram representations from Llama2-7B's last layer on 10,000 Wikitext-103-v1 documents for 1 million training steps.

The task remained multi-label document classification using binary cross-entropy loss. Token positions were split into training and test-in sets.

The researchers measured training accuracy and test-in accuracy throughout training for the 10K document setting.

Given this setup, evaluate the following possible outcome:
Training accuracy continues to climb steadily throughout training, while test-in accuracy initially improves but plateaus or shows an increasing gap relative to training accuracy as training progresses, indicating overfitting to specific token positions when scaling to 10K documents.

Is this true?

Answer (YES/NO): NO